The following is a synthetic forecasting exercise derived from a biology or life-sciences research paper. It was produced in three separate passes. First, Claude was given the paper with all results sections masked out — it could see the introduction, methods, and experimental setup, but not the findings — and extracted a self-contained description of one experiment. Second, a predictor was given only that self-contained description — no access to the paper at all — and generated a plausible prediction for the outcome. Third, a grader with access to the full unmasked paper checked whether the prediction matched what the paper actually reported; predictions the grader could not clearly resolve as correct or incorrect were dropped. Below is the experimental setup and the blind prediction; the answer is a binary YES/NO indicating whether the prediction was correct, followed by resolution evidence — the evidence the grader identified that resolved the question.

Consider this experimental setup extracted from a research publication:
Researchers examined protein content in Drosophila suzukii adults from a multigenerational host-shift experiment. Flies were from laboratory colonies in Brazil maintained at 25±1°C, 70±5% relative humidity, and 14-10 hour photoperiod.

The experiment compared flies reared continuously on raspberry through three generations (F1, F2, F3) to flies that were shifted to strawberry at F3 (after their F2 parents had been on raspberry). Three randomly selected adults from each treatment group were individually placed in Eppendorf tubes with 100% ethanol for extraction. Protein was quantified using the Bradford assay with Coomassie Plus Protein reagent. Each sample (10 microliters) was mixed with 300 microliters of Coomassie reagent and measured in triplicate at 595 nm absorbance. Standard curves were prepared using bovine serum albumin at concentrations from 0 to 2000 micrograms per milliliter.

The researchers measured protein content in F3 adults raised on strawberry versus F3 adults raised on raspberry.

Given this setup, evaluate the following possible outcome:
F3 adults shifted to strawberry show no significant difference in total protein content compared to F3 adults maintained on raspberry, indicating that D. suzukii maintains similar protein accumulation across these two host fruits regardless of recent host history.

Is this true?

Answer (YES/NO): YES